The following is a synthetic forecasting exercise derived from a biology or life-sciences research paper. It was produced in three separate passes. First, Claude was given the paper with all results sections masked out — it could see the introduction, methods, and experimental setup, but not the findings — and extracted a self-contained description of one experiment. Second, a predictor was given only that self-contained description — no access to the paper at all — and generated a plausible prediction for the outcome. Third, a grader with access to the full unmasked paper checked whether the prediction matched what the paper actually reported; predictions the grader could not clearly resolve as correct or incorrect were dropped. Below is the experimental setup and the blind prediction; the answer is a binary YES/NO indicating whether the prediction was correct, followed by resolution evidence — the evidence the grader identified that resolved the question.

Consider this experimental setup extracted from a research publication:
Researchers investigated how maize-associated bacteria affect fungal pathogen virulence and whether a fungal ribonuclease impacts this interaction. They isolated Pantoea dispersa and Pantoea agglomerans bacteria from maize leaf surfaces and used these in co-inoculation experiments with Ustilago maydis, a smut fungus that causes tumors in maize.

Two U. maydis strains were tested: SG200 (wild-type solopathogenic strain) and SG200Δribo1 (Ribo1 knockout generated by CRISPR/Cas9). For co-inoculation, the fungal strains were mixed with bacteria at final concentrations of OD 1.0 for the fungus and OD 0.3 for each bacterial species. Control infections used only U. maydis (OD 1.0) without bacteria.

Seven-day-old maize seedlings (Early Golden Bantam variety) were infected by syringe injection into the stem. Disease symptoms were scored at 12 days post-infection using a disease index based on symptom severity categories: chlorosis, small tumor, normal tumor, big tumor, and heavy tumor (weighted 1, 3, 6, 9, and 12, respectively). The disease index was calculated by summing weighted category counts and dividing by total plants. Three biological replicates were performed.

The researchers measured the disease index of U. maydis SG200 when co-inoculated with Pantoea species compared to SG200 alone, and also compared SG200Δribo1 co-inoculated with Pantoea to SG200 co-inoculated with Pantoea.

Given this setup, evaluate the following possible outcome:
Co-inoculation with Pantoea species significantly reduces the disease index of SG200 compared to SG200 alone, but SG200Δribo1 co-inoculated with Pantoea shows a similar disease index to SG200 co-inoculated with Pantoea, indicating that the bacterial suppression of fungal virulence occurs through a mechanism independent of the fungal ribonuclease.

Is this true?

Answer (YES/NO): NO